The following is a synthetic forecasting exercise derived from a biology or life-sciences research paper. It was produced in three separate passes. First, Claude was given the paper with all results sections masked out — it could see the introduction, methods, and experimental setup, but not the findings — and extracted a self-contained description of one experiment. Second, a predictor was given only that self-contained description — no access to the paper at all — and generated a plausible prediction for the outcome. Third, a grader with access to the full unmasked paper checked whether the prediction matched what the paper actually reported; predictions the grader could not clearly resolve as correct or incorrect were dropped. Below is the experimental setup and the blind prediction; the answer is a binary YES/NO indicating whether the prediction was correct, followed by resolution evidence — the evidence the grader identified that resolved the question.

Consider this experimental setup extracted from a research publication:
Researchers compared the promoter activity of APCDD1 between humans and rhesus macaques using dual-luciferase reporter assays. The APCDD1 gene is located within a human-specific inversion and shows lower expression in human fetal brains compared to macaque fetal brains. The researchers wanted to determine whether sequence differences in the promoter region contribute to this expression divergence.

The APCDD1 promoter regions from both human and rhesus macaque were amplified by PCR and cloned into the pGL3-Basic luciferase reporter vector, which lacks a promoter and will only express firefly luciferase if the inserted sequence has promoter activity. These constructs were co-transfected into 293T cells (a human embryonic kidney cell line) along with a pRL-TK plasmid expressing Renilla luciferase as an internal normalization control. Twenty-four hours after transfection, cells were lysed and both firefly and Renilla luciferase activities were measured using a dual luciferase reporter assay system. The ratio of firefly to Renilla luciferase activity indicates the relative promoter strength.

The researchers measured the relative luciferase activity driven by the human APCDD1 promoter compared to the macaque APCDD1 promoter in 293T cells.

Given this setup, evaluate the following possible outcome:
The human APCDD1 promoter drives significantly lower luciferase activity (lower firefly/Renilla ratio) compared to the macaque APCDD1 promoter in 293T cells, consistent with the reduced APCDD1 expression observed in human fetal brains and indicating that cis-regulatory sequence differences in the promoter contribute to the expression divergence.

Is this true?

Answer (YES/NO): YES